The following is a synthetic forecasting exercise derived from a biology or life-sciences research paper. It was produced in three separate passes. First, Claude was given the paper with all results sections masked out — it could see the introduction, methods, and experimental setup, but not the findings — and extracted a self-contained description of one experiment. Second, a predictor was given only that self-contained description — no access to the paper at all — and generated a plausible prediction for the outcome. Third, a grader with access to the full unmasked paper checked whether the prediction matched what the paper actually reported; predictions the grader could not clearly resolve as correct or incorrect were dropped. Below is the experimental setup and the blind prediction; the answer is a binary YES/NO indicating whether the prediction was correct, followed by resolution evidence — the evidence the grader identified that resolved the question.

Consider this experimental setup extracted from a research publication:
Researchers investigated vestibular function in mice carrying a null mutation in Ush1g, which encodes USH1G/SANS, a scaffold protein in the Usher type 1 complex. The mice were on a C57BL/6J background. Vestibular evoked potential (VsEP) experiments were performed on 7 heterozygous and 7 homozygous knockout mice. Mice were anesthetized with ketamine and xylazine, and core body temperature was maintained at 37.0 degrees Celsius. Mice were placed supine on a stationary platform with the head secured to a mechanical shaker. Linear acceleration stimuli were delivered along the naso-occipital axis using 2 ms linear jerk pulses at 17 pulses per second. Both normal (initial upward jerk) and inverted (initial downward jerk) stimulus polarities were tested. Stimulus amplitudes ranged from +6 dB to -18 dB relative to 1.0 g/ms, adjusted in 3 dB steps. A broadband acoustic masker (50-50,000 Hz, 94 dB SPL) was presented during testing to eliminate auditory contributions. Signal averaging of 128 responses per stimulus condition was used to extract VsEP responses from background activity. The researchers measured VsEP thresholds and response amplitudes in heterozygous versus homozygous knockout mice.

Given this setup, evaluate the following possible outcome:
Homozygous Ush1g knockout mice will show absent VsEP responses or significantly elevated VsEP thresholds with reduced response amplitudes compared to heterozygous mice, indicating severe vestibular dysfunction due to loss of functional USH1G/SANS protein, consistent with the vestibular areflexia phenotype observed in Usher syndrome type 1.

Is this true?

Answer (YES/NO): YES